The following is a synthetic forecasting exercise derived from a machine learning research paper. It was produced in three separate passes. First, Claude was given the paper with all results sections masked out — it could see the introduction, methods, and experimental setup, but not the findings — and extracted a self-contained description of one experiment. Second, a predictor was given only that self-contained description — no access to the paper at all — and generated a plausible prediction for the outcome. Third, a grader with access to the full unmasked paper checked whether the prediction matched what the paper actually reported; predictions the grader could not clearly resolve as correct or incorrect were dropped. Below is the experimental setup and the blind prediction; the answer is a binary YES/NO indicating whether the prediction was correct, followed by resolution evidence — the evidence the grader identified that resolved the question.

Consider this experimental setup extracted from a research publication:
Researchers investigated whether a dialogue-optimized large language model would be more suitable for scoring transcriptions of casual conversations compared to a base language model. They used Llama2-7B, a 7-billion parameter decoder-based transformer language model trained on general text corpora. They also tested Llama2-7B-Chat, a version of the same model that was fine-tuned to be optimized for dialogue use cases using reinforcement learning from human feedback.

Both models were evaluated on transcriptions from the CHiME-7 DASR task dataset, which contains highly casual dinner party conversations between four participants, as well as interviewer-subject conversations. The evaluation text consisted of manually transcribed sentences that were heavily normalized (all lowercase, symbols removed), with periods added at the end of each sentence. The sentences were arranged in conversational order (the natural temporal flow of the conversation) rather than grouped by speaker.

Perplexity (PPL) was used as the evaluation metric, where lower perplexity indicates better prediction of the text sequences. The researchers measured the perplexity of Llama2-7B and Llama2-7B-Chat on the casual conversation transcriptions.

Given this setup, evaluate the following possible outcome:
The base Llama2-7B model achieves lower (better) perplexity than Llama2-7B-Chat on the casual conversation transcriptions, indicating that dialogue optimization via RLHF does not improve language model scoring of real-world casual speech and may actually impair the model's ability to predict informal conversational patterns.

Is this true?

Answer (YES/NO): YES